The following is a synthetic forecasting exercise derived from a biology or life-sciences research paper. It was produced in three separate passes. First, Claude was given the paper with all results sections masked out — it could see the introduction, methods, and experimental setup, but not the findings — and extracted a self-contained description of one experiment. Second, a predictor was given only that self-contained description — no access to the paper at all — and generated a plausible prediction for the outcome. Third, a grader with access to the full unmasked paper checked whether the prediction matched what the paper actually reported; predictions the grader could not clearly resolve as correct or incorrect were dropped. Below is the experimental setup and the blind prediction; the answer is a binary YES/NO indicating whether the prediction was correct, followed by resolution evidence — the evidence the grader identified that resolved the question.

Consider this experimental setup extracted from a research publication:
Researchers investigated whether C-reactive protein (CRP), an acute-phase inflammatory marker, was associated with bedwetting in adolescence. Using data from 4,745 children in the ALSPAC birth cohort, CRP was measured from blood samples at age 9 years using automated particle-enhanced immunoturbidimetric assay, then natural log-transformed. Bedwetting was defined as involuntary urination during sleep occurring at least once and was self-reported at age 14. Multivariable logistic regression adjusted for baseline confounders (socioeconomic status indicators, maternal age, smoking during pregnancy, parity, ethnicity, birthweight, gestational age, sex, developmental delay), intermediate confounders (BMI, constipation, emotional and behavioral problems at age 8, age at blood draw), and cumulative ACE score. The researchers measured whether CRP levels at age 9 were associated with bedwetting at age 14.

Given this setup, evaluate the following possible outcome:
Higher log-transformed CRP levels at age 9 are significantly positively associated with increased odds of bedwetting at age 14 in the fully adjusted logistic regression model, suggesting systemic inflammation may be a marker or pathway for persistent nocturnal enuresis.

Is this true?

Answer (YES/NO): NO